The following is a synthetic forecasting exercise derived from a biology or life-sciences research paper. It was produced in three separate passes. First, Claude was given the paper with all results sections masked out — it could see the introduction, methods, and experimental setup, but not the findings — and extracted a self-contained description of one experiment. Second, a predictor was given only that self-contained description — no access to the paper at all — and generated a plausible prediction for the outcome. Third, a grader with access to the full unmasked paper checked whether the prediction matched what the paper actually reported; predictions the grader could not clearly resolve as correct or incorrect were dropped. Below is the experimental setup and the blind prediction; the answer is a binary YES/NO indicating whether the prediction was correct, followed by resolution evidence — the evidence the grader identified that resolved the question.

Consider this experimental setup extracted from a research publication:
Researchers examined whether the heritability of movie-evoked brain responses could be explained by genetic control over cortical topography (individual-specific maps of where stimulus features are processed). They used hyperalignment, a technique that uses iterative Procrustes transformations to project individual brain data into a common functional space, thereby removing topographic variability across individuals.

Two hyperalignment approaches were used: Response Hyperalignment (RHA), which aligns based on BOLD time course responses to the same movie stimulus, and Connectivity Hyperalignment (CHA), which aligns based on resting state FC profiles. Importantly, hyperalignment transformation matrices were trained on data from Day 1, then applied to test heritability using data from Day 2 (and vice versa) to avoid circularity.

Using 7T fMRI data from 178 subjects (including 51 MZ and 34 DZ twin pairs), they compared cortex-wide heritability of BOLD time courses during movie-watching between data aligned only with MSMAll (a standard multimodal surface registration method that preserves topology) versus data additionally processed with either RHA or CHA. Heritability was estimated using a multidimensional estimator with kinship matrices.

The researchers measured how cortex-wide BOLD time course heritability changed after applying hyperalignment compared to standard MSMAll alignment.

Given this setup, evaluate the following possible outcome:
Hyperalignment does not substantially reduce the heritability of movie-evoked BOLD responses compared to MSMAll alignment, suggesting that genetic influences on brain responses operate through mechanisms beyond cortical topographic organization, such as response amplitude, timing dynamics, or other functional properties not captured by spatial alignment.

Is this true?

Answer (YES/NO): NO